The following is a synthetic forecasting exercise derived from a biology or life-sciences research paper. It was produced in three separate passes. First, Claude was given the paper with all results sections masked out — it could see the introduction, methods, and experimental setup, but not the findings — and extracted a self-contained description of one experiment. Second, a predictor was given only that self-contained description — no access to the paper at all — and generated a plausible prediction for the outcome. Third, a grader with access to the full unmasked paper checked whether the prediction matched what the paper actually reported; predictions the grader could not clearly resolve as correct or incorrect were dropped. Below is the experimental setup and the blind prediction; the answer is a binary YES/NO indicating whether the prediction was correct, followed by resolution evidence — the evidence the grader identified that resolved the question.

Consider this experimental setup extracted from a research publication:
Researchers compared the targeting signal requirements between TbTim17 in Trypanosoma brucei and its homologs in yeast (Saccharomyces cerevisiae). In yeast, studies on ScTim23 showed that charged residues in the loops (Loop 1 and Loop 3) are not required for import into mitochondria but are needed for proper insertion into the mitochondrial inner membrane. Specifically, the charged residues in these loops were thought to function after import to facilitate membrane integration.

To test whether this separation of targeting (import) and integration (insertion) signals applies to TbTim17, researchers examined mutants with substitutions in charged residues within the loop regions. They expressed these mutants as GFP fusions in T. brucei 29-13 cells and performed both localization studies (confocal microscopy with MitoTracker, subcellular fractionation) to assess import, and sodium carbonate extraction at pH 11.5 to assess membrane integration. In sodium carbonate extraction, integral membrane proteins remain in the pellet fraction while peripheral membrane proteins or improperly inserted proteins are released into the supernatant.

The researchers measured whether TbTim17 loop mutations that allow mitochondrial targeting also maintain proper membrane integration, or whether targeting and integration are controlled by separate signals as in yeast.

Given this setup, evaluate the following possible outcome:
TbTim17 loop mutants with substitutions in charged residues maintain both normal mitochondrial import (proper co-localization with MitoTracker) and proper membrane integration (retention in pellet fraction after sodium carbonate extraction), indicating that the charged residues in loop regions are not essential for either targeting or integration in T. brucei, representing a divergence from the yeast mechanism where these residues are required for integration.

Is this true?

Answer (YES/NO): NO